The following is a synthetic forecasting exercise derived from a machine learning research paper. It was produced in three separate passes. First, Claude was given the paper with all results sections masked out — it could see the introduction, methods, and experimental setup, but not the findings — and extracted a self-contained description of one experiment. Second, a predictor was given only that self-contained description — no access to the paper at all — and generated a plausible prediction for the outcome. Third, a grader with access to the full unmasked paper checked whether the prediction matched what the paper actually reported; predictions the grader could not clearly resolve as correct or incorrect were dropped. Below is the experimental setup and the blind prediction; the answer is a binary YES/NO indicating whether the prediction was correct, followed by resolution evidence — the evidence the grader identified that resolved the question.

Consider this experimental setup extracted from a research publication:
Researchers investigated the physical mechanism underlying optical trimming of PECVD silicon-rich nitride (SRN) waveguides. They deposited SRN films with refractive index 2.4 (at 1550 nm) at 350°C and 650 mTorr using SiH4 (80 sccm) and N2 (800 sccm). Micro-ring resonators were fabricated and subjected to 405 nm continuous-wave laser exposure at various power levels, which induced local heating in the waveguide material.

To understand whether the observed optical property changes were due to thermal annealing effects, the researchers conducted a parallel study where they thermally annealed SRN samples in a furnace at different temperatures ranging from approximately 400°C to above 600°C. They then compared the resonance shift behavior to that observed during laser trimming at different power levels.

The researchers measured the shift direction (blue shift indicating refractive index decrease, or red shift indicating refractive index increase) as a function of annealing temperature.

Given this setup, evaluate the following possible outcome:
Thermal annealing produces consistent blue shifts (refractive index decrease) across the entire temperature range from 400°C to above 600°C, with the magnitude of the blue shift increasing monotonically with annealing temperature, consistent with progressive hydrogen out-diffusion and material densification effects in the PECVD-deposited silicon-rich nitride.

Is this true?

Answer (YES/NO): NO